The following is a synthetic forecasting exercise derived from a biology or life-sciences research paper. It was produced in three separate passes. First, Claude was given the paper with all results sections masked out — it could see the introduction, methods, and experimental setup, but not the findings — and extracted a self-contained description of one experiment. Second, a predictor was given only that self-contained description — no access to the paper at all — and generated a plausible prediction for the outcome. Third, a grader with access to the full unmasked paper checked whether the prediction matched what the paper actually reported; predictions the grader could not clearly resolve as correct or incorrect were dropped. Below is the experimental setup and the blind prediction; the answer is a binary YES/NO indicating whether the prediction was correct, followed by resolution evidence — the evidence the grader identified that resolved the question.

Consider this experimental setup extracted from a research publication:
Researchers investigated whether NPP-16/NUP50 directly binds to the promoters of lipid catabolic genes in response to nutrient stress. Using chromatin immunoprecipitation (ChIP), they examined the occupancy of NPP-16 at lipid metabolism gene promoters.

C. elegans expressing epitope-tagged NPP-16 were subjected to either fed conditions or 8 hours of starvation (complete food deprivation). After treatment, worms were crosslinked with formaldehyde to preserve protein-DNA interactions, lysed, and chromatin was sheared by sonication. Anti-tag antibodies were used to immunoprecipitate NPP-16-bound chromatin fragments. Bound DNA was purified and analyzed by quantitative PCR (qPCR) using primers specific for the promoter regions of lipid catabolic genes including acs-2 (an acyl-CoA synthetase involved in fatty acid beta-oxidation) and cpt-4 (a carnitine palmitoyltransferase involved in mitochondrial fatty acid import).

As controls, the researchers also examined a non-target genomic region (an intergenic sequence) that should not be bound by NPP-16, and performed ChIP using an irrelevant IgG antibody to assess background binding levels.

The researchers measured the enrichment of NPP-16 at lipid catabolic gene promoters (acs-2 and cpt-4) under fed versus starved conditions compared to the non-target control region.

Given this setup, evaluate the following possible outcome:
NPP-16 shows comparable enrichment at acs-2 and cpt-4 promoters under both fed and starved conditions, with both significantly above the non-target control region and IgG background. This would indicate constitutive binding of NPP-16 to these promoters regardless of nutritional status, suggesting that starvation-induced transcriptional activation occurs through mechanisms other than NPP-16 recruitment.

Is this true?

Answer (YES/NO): NO